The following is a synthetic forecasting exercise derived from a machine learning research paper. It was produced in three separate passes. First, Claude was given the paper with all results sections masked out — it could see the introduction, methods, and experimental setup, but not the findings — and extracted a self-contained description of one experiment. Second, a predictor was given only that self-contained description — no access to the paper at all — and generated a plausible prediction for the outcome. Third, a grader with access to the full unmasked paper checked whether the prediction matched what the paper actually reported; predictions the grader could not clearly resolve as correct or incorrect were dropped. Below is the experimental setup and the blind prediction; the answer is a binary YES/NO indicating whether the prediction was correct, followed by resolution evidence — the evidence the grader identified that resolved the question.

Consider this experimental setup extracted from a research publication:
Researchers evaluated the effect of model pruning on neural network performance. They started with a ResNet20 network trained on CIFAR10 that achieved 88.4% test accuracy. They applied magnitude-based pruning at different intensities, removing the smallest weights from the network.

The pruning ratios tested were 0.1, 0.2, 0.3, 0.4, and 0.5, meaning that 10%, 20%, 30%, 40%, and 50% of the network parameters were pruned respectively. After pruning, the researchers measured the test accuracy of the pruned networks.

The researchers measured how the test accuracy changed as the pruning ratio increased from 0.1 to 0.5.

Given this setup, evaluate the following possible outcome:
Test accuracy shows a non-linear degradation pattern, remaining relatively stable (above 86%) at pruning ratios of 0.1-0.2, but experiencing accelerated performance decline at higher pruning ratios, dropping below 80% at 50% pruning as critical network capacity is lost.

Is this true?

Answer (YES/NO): YES